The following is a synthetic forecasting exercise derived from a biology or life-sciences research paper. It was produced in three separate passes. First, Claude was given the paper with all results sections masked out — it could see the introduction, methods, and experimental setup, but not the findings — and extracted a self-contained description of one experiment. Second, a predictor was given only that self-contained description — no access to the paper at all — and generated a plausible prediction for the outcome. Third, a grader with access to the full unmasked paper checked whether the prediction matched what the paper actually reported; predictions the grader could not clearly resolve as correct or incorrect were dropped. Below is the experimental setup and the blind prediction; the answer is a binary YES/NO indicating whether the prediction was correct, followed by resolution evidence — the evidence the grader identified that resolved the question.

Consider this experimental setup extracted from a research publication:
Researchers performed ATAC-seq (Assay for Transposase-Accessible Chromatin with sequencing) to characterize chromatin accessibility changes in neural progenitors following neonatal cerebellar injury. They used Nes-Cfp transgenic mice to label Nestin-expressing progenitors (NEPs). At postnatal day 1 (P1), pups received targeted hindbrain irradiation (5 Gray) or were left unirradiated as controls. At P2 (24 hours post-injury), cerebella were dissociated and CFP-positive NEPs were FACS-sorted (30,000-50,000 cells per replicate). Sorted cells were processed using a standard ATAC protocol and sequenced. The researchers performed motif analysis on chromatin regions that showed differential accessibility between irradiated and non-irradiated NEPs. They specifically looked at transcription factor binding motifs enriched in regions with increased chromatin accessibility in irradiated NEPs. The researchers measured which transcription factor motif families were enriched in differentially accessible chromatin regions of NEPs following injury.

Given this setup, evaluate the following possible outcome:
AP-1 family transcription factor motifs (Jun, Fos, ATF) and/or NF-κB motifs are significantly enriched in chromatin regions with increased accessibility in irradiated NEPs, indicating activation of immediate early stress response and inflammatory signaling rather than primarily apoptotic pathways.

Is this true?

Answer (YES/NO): YES